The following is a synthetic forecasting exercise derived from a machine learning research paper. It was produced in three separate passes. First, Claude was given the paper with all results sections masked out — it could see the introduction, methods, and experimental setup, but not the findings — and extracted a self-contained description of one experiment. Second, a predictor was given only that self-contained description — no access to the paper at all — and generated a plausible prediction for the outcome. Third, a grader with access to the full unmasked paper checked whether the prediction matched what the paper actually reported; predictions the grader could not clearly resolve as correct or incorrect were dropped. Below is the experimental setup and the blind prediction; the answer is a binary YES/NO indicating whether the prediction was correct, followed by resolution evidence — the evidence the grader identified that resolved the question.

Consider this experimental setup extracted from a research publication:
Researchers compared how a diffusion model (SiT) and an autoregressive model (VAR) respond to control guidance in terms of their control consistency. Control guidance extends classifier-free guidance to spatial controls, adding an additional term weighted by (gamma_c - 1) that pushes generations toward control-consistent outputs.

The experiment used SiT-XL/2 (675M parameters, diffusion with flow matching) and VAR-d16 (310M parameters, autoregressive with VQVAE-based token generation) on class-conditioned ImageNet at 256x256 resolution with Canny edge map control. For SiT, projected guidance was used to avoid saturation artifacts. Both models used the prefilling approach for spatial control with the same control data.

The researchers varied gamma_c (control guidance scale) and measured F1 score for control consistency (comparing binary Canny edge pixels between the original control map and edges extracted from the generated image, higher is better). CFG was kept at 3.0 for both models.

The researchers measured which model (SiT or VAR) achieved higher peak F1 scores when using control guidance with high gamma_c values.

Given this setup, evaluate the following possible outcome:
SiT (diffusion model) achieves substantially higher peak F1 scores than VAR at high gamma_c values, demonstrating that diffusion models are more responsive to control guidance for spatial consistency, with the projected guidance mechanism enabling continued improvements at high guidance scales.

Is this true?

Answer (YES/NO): YES